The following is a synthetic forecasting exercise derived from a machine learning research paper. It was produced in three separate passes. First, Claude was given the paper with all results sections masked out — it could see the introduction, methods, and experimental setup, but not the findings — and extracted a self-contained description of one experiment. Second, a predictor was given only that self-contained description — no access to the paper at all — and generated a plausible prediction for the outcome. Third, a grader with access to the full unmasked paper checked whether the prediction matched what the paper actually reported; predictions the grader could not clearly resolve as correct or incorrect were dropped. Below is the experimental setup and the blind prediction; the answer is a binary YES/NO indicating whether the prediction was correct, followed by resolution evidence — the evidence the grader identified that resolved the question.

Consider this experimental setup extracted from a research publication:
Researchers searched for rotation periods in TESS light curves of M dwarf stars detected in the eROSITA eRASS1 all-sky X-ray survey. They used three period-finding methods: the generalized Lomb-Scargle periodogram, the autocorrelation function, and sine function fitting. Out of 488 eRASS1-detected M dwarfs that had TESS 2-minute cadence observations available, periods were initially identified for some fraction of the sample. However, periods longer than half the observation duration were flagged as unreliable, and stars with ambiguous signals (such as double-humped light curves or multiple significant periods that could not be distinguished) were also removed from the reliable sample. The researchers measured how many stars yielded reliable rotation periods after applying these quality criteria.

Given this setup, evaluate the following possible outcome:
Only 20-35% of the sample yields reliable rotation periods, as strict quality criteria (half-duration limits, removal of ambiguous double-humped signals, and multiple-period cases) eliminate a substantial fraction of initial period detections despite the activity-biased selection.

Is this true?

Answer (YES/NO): NO